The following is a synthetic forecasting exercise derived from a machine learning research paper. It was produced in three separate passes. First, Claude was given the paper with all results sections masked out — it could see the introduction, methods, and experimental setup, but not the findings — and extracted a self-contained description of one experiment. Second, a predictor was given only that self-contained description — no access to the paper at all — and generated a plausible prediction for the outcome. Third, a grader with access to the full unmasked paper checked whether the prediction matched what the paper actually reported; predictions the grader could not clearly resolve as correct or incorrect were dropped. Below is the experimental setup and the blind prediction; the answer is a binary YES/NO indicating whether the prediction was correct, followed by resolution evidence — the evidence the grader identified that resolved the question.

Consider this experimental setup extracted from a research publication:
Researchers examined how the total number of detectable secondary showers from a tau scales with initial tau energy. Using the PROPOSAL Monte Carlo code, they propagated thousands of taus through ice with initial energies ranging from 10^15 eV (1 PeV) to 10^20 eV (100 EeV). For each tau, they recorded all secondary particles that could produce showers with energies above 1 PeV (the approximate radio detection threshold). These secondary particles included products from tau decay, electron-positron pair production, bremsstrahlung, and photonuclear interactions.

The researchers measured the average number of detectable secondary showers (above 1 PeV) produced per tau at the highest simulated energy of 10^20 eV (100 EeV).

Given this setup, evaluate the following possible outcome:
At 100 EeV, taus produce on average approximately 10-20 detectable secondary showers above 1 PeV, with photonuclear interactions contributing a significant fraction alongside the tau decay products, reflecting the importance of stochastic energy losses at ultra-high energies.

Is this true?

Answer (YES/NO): NO